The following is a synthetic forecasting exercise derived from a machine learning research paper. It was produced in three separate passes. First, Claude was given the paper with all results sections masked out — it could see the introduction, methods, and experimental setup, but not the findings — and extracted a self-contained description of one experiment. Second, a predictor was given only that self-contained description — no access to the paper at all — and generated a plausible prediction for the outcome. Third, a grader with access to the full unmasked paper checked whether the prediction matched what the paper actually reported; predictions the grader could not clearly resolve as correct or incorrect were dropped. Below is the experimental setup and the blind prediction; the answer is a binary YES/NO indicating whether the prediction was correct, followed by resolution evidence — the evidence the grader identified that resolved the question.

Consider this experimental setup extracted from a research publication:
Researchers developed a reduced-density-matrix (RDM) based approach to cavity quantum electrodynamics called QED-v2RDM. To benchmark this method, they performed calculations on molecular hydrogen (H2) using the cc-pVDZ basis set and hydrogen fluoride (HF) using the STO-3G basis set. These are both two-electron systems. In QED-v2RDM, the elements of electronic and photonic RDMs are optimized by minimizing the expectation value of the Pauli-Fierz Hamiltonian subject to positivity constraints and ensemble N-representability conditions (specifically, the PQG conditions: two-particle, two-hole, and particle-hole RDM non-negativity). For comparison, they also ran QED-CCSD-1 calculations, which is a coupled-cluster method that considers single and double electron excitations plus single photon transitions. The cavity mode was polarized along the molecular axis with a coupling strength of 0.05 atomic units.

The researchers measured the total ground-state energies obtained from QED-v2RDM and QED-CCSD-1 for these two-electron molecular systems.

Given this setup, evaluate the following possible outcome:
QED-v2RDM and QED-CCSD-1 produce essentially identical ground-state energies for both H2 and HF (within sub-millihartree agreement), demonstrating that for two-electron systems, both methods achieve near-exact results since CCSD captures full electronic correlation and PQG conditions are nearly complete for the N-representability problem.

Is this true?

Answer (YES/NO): NO